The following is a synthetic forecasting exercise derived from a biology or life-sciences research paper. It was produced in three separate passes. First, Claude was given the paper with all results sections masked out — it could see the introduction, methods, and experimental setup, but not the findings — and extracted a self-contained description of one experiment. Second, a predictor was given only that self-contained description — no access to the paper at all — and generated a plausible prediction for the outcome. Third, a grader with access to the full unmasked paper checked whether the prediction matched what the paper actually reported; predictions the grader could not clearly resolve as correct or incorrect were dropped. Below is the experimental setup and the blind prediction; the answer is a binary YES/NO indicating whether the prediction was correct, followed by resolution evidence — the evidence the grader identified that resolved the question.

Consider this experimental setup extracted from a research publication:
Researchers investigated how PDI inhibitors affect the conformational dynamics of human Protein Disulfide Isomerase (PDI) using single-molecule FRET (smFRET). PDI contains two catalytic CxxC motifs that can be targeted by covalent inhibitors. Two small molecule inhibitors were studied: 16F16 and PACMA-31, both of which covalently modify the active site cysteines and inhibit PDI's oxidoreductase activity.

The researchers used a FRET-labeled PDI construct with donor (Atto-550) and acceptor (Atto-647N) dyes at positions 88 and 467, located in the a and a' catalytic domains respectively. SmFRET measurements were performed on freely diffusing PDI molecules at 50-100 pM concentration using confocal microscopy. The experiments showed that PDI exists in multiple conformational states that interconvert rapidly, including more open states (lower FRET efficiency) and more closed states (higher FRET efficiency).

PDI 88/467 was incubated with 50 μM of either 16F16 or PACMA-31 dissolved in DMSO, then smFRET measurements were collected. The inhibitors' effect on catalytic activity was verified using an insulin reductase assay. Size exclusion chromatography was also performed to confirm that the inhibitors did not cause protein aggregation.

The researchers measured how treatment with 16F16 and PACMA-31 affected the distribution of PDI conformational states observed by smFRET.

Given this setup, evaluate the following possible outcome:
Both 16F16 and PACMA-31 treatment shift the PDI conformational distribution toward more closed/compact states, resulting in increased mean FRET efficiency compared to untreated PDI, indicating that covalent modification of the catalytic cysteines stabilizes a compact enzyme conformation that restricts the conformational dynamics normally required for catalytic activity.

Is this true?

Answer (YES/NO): YES